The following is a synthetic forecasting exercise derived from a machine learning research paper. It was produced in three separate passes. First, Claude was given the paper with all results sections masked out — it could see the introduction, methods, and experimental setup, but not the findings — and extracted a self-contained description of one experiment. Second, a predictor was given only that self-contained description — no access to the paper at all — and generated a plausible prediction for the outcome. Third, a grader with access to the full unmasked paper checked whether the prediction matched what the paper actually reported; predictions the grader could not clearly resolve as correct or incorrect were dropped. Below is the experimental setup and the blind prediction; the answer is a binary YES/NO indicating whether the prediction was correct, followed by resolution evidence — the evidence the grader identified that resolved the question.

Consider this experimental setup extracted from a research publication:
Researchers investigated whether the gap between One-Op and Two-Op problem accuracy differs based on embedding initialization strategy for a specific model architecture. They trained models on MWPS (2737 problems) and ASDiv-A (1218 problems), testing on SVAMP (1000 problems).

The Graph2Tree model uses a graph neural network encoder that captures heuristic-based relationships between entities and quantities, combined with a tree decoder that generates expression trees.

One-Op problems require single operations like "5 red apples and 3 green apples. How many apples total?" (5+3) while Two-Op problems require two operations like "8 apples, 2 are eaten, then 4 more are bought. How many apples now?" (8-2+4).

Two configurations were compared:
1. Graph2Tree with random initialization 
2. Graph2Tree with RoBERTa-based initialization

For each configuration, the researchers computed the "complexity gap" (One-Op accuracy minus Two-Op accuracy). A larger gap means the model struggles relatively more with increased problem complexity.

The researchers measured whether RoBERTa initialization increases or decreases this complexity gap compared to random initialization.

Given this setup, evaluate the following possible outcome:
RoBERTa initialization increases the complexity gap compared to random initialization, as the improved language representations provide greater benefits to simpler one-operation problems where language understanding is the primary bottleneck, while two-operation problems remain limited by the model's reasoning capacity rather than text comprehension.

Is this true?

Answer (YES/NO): YES